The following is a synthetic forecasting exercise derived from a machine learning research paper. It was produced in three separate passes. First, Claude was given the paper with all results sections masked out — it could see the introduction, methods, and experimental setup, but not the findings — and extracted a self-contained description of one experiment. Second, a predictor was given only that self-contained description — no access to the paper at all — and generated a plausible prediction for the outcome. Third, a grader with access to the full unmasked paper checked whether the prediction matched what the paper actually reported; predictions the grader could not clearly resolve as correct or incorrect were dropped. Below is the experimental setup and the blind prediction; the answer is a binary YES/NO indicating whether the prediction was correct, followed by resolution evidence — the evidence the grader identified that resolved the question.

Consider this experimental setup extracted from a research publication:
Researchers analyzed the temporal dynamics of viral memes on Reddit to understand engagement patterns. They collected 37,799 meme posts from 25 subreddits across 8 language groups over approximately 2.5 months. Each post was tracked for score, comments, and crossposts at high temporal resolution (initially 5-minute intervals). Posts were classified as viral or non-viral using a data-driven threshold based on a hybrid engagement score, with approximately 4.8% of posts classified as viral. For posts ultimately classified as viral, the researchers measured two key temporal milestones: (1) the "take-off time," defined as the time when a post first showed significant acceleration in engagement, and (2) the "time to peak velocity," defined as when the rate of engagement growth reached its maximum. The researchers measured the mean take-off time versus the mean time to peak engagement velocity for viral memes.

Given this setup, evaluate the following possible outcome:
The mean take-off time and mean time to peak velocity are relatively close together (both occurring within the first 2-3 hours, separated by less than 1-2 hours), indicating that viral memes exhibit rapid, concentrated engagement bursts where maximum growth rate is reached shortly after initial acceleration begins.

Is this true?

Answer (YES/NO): NO